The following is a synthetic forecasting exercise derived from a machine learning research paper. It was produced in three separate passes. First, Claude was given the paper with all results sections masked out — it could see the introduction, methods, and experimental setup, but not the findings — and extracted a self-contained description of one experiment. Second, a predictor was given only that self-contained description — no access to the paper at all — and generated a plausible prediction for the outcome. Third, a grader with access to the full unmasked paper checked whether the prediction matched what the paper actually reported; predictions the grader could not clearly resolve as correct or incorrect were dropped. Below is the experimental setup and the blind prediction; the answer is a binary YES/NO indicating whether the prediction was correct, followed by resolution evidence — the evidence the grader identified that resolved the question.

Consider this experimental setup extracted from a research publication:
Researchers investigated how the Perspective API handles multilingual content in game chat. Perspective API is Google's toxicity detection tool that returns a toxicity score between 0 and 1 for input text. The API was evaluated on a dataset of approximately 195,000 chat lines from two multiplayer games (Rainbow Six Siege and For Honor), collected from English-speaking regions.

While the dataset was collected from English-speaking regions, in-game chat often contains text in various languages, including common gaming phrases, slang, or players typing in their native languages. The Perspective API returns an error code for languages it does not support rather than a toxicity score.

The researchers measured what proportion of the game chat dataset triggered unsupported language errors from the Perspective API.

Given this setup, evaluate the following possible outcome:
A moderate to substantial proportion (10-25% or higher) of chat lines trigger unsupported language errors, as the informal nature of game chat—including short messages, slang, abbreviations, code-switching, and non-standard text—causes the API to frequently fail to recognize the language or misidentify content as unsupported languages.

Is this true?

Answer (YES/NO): YES